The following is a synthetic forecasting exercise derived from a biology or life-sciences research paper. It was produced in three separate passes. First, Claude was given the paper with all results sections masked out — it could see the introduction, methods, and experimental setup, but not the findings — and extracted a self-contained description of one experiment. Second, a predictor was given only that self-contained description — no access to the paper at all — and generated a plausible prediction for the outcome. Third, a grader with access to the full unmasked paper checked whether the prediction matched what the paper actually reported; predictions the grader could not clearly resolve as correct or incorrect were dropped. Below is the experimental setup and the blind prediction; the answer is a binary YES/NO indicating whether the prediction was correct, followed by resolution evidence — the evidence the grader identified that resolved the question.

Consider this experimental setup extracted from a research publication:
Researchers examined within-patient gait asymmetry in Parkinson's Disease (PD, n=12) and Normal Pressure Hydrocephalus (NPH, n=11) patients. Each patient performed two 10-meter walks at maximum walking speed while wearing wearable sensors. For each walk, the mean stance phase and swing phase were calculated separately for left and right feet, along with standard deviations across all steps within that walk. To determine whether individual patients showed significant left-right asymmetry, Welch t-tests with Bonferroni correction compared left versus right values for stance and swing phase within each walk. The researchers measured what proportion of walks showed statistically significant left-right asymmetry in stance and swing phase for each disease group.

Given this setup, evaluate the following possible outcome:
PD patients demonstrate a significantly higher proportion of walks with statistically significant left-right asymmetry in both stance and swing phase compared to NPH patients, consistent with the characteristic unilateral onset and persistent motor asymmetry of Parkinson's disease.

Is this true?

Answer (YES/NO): NO